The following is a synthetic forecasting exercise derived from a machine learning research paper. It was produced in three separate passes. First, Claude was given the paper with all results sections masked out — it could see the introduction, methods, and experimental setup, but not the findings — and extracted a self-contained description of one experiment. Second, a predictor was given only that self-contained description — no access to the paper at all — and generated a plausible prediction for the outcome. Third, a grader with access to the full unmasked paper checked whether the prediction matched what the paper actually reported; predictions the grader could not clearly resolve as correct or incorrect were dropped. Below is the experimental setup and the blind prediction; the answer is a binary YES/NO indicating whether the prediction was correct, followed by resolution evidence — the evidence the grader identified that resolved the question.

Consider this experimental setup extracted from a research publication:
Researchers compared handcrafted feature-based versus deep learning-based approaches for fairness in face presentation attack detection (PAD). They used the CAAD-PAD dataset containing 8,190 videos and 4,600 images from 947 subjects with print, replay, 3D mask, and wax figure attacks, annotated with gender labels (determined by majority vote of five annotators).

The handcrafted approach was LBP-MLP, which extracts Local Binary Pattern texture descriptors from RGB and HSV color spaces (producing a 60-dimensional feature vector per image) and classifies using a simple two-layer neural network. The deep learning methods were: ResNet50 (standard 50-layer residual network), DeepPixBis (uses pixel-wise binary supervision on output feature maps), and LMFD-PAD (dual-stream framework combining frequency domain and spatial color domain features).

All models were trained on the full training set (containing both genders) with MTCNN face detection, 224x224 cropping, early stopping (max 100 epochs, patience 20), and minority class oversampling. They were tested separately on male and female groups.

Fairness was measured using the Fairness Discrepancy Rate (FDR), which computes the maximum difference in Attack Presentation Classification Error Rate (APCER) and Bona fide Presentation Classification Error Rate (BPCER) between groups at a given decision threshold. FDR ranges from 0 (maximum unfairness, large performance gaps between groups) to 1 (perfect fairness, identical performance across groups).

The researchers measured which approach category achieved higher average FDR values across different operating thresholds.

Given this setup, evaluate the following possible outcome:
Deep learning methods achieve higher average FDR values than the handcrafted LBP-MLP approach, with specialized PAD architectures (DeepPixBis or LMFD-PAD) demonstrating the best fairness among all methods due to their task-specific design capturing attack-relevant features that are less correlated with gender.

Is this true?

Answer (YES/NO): YES